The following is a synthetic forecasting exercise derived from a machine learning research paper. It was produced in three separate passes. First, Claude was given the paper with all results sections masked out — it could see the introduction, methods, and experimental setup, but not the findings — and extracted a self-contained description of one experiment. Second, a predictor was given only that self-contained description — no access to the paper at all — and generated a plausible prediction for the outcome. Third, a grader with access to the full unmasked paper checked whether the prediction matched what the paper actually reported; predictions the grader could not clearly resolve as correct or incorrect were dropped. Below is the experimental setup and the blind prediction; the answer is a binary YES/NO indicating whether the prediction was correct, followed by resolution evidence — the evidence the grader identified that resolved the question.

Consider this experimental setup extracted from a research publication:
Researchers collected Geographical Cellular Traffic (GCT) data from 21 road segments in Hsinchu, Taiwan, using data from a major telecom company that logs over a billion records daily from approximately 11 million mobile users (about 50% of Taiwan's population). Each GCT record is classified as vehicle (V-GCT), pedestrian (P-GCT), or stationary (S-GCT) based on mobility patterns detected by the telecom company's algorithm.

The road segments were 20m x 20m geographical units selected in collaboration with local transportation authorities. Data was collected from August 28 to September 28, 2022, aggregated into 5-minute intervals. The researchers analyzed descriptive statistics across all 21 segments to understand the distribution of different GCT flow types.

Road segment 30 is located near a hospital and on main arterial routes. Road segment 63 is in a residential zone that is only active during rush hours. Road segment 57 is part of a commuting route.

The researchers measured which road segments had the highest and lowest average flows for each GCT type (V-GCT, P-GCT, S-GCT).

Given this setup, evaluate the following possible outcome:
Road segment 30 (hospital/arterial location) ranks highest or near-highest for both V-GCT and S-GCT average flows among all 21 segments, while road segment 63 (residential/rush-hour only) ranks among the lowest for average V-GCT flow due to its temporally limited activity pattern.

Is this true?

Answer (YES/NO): YES